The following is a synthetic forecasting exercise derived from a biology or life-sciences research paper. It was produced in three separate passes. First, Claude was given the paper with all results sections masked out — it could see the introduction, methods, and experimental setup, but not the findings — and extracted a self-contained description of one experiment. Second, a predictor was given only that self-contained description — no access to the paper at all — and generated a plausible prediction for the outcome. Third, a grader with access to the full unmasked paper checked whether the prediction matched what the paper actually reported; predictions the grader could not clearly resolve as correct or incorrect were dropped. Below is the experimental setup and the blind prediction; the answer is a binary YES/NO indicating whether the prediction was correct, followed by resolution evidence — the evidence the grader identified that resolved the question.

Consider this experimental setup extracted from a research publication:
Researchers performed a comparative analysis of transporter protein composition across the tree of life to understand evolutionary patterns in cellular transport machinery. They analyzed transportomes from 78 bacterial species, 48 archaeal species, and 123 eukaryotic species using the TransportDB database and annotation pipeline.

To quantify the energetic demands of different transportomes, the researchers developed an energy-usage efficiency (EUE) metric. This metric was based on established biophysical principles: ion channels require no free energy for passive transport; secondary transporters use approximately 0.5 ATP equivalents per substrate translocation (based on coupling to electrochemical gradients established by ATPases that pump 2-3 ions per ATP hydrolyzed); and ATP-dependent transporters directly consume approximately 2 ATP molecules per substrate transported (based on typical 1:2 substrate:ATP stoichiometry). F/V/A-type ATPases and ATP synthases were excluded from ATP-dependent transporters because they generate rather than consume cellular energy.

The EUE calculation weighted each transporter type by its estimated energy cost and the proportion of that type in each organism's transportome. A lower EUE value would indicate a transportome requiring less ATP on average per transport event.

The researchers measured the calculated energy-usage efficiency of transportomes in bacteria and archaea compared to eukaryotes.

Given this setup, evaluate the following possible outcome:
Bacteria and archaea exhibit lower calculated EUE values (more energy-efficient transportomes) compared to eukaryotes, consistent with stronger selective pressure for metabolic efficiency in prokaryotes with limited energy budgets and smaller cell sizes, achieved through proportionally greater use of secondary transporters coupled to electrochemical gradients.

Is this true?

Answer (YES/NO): NO